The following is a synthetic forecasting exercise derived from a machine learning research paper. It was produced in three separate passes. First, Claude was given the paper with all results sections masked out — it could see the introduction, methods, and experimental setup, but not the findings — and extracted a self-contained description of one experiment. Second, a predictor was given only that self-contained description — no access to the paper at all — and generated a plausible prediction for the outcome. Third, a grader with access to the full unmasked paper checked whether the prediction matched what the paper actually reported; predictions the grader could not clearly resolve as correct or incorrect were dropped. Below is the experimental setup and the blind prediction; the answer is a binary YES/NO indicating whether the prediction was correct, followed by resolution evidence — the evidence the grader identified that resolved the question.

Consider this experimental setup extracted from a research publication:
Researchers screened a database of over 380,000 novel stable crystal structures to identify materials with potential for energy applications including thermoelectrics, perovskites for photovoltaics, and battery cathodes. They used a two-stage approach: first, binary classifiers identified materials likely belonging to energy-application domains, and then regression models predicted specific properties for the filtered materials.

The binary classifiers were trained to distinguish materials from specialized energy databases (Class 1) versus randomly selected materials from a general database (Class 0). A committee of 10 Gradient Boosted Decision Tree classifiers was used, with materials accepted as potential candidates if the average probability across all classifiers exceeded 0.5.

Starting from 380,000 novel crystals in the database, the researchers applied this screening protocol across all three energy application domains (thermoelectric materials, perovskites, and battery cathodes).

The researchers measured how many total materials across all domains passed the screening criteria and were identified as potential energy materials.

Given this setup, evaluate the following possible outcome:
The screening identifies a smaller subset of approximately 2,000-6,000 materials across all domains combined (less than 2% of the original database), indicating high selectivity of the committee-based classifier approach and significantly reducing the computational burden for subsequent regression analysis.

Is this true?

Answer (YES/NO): NO